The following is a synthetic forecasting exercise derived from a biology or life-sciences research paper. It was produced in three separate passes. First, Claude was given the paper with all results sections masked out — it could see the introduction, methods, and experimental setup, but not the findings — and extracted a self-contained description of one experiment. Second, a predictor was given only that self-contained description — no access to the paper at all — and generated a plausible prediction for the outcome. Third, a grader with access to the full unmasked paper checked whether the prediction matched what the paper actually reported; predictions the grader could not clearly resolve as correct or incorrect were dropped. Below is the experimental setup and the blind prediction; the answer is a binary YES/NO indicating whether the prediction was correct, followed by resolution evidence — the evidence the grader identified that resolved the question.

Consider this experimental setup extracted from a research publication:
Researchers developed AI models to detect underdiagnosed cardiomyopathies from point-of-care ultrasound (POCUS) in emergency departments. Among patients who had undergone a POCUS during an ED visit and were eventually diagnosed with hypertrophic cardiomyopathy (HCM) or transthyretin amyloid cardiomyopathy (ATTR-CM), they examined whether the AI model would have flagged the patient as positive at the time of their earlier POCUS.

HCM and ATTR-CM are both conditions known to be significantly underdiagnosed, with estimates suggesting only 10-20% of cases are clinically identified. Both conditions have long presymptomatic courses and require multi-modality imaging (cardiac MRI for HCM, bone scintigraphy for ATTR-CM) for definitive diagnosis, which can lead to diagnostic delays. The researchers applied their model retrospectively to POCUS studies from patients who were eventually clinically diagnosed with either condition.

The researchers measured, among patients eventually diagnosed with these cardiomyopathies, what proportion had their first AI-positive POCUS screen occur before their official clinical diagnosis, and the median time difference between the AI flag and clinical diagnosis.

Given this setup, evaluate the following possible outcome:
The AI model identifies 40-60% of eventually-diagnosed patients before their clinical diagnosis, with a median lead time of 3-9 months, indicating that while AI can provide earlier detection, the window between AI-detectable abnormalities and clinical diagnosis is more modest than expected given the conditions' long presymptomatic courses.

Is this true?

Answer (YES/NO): NO